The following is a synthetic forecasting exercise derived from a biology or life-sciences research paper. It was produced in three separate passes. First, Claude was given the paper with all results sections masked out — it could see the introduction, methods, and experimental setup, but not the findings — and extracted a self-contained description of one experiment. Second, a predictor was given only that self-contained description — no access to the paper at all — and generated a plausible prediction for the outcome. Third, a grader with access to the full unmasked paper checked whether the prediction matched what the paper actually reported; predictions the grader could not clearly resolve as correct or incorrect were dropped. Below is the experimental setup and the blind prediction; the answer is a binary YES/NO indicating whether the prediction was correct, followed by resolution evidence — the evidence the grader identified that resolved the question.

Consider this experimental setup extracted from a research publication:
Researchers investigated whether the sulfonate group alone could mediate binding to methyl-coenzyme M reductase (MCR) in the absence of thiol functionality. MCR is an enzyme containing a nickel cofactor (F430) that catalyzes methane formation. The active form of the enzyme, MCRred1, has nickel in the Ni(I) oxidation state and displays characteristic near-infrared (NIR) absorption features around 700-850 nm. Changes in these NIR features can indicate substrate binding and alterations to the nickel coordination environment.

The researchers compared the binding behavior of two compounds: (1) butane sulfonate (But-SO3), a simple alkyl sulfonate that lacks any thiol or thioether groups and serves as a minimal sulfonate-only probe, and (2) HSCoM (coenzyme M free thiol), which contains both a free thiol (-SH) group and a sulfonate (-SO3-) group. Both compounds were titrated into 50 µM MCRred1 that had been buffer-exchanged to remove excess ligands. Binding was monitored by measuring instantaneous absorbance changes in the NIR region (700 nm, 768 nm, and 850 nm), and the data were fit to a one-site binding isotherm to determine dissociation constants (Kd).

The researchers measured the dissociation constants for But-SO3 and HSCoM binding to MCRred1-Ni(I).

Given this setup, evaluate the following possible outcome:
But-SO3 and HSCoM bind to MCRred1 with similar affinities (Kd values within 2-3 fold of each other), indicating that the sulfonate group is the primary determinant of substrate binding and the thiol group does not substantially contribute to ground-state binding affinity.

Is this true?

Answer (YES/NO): NO